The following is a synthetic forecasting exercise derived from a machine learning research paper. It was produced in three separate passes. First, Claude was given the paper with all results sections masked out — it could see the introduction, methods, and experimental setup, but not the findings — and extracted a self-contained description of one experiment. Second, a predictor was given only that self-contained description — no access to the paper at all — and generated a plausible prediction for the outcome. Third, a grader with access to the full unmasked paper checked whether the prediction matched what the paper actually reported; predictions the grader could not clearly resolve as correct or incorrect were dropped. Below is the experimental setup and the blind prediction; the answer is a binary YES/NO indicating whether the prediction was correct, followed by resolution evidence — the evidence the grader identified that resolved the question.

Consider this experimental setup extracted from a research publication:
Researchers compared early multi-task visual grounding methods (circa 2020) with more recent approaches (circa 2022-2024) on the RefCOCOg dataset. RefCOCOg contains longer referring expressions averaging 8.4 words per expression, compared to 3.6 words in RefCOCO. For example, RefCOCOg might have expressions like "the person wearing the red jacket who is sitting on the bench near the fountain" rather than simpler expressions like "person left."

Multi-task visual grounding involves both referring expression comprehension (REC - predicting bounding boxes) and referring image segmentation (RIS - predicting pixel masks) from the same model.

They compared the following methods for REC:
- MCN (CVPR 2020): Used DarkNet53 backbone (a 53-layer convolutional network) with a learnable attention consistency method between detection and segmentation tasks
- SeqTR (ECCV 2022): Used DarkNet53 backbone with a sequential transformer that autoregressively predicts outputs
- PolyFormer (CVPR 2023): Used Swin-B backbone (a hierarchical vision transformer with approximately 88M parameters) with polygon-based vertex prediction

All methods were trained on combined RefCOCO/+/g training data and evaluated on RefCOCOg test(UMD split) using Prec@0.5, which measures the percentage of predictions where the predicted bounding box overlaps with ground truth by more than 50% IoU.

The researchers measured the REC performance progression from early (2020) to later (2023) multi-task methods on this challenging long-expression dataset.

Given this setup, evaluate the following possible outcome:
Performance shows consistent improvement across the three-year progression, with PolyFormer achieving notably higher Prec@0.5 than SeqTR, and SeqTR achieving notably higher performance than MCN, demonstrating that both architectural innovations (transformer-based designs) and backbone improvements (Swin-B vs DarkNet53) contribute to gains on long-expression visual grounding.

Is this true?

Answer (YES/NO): YES